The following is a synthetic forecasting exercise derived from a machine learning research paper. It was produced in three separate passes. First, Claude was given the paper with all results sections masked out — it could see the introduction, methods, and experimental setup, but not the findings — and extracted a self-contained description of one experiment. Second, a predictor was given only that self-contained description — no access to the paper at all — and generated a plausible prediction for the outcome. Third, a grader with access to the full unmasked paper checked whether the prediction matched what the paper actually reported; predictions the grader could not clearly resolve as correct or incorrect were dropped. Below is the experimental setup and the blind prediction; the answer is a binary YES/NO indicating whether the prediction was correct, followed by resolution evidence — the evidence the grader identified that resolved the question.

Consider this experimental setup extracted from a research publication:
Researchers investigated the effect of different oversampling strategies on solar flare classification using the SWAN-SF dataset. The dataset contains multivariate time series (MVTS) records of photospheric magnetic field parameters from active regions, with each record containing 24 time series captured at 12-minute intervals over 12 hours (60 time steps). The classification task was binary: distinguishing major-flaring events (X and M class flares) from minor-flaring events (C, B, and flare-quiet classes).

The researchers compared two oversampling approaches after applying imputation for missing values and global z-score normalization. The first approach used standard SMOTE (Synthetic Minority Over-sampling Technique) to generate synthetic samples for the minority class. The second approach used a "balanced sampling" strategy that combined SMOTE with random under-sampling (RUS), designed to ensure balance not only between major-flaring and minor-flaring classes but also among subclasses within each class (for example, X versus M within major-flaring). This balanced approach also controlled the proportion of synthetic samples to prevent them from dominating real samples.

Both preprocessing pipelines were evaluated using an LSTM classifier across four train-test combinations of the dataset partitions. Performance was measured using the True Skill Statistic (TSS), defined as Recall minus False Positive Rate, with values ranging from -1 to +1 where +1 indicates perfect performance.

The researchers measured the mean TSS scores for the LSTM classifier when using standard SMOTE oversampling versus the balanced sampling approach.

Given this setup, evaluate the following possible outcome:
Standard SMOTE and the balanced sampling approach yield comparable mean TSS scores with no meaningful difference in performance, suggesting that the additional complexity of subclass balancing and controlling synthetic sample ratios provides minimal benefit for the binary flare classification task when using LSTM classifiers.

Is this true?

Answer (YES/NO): NO